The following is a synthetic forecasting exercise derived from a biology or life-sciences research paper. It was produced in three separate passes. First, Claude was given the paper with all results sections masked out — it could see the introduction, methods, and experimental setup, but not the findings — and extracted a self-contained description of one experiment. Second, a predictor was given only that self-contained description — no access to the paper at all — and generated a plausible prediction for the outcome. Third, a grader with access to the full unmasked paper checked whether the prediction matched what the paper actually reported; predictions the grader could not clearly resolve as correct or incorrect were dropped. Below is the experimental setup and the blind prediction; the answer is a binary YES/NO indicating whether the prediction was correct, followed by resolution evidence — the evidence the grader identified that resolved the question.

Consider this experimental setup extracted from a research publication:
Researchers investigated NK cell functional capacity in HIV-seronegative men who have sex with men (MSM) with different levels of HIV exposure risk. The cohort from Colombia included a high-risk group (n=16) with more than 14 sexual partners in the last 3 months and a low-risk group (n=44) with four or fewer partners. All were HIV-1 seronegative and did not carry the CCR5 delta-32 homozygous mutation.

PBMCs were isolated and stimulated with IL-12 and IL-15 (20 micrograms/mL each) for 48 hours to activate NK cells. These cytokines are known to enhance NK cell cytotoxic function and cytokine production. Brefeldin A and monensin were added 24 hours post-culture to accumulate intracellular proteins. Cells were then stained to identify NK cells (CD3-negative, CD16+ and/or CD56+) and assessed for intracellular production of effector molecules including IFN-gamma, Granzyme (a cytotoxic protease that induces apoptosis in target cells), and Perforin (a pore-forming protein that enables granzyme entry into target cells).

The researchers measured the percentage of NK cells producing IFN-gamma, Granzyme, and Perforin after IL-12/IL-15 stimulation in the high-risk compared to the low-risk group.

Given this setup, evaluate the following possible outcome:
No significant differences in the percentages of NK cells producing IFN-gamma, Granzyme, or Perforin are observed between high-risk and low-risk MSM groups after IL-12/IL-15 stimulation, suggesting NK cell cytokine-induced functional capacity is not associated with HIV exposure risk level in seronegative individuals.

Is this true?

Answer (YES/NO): YES